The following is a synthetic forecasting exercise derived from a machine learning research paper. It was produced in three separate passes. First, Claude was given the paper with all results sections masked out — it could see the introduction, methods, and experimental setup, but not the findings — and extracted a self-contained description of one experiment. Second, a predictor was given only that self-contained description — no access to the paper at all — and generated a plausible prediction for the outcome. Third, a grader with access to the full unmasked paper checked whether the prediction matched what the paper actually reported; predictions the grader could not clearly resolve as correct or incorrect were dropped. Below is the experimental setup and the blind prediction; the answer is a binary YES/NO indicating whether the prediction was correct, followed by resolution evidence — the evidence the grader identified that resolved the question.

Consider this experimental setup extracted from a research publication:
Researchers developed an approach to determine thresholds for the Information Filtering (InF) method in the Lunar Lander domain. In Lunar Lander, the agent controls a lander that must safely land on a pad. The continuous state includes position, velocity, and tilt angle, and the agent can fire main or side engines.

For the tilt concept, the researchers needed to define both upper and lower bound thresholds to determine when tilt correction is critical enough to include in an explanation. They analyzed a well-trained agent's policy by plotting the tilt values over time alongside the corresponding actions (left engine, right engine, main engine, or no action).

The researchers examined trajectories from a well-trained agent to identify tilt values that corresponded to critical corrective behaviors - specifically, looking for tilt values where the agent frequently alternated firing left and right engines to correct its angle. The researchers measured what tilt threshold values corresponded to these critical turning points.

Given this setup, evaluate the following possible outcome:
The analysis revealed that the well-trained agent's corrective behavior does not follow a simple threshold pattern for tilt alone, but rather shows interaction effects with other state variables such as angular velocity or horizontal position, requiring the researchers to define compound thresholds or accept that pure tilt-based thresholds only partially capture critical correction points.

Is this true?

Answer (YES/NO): NO